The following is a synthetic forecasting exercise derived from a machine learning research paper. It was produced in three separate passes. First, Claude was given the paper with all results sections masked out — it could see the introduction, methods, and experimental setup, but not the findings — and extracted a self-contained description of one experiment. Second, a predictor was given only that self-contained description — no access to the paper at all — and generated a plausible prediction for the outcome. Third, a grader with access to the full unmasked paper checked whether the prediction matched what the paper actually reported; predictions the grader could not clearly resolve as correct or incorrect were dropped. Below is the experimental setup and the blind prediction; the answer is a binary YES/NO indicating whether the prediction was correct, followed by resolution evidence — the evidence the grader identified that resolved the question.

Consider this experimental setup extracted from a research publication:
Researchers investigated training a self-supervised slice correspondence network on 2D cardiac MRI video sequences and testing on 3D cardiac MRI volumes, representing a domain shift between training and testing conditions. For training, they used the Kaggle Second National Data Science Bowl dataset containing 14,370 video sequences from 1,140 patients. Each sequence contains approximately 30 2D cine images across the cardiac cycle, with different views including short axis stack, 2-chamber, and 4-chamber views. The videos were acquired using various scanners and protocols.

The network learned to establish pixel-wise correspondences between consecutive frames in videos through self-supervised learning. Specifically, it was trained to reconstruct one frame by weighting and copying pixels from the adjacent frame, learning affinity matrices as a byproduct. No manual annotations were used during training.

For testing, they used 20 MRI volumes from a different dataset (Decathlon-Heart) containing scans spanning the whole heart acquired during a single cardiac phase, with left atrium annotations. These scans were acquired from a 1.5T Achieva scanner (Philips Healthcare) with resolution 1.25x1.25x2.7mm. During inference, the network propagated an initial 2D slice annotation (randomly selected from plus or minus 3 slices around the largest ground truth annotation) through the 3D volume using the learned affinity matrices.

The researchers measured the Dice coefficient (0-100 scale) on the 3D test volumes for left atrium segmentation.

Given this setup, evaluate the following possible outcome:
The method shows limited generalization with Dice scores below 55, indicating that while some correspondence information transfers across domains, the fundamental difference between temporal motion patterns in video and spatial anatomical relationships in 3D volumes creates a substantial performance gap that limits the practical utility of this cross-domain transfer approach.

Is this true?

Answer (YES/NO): NO